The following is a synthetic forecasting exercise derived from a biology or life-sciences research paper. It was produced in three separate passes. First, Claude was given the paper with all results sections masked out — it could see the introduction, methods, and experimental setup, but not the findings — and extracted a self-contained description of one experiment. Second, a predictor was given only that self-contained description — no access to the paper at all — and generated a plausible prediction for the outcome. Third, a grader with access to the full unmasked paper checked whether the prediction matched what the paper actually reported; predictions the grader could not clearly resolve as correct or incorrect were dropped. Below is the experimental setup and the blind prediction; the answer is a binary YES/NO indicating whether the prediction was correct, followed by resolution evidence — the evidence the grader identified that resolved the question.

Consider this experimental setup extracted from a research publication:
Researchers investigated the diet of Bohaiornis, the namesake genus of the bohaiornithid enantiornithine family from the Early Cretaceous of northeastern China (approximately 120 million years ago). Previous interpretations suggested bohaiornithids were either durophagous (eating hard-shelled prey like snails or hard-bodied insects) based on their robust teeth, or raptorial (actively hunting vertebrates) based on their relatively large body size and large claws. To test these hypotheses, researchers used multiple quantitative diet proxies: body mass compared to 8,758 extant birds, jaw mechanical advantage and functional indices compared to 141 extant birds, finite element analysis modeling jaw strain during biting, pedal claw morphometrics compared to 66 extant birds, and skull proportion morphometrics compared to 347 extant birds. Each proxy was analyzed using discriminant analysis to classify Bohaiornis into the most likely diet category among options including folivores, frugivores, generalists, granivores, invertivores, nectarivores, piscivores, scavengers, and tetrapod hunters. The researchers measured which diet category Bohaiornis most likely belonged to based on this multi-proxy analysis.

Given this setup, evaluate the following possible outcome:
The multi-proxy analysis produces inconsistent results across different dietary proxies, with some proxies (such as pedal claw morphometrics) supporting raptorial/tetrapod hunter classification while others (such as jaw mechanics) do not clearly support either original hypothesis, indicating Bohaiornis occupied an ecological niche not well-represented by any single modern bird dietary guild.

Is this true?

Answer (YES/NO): NO